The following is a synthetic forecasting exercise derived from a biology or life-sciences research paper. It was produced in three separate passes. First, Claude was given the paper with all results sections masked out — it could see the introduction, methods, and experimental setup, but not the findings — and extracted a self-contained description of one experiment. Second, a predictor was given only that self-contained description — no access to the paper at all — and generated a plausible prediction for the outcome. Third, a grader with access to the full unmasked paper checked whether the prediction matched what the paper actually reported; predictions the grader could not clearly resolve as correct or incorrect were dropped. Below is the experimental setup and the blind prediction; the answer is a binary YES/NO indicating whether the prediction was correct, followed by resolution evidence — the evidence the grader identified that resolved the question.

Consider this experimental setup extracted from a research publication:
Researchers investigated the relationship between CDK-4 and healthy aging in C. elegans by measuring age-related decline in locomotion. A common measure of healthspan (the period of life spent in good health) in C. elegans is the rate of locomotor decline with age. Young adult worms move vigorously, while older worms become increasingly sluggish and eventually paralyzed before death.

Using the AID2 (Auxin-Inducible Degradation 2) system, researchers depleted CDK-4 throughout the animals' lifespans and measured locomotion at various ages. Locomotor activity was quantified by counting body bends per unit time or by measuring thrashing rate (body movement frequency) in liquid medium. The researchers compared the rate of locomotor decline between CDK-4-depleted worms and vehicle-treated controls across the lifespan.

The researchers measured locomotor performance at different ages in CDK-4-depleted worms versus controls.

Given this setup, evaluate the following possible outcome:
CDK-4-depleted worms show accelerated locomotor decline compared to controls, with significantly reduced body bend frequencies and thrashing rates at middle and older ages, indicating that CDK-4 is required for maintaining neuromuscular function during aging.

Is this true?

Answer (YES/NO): YES